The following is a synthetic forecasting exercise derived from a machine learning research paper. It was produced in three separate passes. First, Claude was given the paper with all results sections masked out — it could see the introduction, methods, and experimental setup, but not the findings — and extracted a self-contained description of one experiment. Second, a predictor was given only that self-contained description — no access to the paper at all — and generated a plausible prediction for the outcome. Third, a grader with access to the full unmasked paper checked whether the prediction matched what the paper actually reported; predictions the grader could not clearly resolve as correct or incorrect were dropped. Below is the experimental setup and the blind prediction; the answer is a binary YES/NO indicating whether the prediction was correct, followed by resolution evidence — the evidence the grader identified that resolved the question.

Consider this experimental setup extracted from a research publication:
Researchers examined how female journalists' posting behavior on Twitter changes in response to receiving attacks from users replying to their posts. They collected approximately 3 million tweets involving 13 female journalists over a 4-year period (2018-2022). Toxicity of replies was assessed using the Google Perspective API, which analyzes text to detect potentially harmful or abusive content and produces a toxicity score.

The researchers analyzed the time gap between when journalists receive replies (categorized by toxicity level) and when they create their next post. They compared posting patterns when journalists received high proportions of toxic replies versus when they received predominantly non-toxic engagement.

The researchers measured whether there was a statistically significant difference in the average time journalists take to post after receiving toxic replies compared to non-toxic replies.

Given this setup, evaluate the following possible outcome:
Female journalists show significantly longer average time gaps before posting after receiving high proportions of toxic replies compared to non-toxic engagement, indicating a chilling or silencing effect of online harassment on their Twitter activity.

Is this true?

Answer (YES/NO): YES